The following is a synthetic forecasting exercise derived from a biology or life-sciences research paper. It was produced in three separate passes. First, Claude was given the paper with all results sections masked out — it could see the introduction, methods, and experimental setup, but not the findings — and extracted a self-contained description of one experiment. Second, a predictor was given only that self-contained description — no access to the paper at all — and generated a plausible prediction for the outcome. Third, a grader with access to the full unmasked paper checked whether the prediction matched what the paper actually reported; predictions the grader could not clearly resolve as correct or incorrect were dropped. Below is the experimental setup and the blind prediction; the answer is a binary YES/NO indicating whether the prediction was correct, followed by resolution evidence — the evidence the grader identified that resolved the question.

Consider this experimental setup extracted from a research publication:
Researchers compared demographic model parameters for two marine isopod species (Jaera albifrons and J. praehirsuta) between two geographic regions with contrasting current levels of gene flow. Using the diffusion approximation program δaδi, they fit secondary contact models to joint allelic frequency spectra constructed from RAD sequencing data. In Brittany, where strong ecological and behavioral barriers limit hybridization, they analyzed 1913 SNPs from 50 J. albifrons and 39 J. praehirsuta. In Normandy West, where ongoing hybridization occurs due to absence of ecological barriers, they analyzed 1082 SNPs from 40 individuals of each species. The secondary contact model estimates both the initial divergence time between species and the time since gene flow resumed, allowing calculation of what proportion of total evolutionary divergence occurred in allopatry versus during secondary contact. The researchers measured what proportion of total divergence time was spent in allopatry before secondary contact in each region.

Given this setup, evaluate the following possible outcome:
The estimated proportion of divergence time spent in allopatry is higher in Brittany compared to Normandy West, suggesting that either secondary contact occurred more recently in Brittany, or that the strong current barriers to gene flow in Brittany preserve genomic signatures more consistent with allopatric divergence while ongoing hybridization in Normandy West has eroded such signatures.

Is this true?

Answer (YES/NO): NO